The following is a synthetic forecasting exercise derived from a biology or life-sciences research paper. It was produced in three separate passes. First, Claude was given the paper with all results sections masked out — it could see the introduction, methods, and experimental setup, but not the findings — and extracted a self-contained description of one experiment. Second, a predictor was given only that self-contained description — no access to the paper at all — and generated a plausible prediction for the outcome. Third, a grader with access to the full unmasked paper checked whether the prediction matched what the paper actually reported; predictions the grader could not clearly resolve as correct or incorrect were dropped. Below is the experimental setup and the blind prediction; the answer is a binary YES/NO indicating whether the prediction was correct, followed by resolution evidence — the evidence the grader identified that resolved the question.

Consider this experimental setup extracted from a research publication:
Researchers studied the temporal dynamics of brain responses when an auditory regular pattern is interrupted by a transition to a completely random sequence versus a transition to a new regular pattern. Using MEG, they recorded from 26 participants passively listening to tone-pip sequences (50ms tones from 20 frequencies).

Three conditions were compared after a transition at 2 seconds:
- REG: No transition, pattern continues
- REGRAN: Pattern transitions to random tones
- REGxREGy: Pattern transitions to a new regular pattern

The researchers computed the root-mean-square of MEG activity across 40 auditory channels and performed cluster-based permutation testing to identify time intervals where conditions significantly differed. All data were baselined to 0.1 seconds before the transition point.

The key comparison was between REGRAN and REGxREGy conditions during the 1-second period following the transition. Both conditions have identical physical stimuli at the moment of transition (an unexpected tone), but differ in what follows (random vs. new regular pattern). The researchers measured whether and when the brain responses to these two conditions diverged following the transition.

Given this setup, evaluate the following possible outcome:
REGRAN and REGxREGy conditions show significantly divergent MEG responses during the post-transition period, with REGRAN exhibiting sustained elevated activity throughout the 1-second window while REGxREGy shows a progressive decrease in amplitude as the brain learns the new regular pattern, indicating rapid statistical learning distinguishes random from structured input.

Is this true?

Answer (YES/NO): NO